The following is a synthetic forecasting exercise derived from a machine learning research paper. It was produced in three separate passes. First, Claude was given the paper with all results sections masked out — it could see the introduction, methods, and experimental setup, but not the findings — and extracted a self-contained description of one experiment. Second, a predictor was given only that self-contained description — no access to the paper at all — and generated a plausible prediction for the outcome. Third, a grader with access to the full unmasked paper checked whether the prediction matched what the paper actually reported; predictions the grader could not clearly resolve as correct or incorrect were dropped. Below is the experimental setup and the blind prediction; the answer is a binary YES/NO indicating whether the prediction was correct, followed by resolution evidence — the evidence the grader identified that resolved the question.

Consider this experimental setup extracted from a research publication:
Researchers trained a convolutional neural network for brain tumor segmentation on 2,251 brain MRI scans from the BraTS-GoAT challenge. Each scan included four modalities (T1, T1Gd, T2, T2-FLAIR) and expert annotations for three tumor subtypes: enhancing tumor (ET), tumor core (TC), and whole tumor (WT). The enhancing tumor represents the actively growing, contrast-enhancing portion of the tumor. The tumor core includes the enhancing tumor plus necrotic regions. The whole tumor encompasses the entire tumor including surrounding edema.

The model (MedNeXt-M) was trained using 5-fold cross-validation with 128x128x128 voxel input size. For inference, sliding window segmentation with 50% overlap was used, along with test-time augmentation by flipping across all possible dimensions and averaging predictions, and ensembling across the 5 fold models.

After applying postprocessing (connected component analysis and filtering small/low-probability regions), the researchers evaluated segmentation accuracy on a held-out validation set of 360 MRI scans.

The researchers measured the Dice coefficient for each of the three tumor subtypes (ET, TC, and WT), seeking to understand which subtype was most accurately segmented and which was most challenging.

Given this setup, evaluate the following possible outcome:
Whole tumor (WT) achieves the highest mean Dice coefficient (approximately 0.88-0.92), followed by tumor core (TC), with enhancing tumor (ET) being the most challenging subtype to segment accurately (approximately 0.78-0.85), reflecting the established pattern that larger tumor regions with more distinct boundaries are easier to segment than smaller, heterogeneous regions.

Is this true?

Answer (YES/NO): NO